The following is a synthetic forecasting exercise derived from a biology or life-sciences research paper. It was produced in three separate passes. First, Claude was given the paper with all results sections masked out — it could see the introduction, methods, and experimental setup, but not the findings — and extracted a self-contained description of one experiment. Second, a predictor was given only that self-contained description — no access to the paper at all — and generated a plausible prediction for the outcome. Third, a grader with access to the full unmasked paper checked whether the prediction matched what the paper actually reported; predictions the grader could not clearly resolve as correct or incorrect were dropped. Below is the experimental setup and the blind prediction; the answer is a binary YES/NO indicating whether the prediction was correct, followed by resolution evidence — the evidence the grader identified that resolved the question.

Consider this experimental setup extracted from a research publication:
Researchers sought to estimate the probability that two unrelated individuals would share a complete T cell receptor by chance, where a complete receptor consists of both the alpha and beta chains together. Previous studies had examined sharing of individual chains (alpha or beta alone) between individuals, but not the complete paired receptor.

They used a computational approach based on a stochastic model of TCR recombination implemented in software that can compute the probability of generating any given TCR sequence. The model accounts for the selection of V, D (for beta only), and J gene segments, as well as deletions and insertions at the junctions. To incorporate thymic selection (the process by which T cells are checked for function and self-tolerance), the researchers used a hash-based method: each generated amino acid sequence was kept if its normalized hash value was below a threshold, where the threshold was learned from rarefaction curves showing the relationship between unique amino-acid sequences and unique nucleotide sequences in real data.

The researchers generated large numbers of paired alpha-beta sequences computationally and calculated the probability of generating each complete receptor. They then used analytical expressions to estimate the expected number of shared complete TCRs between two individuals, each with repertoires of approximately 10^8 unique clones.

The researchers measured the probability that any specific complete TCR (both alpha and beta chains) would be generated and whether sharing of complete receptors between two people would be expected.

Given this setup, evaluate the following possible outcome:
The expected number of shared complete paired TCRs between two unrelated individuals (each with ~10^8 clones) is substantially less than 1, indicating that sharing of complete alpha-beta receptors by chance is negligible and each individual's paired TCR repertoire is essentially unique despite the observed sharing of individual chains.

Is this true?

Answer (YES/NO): YES